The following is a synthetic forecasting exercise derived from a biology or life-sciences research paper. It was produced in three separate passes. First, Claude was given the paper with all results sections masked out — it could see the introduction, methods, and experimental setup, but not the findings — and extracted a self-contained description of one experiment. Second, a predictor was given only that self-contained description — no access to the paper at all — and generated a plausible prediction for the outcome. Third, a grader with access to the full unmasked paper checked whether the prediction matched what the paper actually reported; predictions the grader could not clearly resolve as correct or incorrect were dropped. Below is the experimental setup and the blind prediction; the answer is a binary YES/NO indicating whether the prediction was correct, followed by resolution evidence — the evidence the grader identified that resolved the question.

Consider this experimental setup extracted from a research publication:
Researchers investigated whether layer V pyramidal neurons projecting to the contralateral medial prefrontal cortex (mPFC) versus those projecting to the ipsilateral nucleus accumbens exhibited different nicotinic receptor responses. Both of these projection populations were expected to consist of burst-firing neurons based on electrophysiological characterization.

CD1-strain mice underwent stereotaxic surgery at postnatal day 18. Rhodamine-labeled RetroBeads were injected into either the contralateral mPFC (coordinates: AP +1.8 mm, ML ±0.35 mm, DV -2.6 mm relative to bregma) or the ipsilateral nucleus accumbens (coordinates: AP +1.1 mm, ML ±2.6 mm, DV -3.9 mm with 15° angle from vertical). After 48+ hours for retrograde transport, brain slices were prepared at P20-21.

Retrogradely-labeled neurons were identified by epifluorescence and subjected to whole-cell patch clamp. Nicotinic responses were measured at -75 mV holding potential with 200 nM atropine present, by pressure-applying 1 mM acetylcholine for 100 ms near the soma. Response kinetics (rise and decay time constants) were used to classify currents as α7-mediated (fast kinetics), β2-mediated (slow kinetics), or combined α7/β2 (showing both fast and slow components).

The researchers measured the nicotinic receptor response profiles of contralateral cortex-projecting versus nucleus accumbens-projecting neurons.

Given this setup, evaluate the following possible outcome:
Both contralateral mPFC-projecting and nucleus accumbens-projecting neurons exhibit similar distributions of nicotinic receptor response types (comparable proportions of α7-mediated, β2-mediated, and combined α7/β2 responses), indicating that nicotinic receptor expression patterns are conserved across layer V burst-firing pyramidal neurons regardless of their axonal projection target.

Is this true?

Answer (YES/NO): NO